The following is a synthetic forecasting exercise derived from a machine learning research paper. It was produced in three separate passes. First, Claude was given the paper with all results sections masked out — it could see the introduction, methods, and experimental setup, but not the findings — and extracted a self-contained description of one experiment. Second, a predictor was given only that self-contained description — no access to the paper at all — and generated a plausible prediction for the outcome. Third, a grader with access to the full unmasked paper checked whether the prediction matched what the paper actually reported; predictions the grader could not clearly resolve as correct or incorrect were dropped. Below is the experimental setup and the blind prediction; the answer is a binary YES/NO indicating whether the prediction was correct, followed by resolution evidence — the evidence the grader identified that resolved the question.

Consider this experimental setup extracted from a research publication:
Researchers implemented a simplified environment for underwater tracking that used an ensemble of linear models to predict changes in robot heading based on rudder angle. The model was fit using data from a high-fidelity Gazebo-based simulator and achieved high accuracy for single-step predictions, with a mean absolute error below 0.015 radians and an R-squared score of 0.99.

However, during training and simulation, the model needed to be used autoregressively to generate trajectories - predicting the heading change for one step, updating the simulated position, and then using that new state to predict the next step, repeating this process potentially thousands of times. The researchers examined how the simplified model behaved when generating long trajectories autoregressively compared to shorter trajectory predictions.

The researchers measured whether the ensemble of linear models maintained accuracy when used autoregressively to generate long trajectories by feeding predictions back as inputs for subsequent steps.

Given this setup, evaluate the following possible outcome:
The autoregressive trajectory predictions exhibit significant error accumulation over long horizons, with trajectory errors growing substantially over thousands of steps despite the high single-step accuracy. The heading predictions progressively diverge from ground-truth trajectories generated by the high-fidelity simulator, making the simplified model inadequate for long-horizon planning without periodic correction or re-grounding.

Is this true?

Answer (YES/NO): YES